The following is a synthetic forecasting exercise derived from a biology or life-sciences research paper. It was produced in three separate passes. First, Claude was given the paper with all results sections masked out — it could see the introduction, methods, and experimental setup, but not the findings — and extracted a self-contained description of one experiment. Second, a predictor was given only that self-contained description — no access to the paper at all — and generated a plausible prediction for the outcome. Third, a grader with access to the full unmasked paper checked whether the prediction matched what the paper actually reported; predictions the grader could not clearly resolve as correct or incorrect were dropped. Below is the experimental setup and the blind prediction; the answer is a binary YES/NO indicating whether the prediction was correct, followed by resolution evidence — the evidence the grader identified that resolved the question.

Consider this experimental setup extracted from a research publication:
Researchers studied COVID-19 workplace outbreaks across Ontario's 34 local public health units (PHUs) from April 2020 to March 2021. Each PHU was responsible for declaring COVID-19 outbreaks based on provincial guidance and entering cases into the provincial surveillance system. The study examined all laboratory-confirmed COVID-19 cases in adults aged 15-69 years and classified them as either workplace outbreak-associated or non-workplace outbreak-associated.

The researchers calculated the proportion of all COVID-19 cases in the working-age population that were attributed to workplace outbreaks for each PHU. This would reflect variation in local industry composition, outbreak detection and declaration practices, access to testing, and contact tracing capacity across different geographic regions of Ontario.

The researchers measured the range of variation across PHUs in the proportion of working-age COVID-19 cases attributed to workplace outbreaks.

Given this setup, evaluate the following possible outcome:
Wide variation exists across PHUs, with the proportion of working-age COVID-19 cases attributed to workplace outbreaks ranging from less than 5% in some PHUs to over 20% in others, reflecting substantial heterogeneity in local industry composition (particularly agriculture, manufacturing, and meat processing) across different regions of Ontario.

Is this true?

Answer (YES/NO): NO